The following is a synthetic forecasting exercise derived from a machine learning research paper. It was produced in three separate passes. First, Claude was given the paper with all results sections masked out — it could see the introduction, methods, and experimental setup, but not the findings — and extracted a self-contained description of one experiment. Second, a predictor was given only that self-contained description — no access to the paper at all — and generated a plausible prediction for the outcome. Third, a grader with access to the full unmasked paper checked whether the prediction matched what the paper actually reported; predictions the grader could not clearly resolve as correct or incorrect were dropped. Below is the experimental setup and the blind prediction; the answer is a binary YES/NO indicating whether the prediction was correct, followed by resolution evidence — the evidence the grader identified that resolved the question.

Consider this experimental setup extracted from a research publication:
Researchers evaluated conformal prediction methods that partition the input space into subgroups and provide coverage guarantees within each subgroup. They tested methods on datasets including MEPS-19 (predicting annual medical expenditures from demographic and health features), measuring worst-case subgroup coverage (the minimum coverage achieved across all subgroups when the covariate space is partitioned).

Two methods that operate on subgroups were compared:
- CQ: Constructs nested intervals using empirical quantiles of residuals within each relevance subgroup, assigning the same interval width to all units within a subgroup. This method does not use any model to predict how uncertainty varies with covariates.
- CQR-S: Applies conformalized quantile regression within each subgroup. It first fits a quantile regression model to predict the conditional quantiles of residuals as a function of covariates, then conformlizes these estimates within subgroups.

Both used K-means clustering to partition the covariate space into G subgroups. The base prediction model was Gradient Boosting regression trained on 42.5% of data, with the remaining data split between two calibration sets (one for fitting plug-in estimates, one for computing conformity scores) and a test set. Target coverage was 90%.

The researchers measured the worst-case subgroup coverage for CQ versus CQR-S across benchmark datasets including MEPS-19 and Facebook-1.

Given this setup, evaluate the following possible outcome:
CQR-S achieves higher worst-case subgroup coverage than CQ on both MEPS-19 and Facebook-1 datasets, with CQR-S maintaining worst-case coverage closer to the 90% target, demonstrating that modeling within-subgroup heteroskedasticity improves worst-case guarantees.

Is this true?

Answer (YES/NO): NO